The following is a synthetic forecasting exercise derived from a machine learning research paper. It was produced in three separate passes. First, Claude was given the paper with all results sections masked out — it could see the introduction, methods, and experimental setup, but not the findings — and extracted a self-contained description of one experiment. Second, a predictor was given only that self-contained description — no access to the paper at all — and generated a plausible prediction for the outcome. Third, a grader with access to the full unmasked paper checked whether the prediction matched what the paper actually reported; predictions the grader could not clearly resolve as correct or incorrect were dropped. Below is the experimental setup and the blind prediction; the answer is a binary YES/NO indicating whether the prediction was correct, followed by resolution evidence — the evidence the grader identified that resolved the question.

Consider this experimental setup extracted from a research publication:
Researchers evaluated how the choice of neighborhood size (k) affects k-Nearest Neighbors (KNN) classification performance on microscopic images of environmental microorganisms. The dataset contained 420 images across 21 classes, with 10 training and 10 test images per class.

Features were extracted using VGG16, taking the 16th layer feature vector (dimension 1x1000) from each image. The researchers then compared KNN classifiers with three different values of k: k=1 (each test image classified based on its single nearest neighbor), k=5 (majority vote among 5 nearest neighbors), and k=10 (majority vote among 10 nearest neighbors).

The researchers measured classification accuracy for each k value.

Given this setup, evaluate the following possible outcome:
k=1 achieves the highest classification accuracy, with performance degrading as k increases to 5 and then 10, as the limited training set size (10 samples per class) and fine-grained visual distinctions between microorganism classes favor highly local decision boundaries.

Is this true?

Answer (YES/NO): YES